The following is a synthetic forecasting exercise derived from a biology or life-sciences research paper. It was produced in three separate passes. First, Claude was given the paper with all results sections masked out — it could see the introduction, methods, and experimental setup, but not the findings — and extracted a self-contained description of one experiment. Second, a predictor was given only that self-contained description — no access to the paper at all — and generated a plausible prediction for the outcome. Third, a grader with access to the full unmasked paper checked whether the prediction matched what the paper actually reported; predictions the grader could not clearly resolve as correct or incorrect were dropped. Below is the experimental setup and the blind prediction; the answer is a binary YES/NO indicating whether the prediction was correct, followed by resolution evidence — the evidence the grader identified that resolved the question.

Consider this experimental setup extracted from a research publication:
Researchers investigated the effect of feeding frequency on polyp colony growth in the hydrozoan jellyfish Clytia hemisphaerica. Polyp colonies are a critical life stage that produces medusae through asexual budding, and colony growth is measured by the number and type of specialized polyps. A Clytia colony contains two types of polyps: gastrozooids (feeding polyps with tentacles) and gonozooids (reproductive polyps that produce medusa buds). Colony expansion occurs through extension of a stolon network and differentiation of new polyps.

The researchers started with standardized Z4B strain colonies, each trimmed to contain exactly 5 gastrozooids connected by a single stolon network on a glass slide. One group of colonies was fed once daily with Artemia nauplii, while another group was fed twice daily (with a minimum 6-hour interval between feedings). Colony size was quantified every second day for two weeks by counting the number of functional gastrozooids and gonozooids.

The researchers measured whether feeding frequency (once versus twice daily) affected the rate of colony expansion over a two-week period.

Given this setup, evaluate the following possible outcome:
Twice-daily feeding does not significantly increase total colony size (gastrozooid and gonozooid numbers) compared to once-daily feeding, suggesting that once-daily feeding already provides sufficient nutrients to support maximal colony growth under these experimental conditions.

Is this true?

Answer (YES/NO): YES